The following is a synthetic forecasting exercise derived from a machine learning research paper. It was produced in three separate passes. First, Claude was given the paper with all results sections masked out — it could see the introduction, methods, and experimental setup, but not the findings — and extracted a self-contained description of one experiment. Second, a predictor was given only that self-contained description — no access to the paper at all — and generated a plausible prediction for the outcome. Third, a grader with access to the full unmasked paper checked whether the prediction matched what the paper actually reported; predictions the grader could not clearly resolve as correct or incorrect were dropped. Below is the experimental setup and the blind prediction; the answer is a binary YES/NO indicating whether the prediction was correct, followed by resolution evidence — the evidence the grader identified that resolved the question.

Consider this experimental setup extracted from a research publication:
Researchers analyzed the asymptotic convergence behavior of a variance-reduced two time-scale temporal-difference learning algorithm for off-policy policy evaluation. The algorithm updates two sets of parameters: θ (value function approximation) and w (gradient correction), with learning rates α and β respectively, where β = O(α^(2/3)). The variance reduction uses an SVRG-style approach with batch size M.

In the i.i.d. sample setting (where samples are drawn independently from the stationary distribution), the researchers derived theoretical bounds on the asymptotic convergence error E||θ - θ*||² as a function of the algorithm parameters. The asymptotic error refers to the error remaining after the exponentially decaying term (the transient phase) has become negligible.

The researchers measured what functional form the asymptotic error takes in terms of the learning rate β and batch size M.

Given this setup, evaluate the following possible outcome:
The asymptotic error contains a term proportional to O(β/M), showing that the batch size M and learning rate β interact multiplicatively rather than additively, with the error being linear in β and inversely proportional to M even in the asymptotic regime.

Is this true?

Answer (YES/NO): YES